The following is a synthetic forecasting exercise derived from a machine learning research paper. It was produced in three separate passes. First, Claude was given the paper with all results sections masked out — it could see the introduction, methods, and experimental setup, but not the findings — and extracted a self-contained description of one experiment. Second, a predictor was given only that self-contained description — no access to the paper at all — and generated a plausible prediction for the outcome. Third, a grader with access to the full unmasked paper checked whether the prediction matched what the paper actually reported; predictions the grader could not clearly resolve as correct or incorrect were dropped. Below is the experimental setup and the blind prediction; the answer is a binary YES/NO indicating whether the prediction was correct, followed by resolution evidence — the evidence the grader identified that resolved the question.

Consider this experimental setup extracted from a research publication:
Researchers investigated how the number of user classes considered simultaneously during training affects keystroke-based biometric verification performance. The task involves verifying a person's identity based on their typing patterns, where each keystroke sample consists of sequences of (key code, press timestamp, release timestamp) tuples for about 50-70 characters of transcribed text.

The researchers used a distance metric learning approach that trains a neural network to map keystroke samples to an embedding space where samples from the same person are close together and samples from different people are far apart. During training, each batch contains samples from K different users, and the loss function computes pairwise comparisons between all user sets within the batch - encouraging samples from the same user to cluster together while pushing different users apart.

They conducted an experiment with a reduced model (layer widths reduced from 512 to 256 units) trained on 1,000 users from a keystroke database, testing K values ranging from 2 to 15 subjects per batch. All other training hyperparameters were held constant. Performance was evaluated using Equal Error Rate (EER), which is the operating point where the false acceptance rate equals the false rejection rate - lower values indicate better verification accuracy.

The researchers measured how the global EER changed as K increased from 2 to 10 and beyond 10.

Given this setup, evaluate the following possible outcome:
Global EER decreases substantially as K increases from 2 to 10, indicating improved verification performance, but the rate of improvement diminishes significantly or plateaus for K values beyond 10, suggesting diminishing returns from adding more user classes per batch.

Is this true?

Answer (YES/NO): NO